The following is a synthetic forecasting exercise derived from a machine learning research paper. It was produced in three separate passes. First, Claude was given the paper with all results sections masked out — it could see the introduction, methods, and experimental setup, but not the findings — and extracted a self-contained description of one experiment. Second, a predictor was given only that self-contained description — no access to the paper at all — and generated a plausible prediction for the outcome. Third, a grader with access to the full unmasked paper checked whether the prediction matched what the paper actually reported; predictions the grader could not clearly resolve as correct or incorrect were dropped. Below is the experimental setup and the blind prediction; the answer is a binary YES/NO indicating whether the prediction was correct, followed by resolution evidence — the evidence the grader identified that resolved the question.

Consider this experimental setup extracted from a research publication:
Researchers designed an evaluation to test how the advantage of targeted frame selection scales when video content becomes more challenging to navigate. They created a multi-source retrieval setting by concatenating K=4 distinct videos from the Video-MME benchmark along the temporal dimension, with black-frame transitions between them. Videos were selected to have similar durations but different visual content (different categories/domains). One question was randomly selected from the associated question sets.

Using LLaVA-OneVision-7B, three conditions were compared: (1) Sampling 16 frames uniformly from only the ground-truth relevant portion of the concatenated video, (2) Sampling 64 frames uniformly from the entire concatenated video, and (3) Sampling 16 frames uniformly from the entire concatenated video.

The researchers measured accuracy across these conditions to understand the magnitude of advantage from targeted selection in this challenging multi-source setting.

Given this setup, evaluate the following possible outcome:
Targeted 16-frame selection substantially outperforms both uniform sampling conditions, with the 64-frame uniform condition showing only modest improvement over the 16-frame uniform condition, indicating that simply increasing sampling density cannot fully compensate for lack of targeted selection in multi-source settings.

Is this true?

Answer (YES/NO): YES